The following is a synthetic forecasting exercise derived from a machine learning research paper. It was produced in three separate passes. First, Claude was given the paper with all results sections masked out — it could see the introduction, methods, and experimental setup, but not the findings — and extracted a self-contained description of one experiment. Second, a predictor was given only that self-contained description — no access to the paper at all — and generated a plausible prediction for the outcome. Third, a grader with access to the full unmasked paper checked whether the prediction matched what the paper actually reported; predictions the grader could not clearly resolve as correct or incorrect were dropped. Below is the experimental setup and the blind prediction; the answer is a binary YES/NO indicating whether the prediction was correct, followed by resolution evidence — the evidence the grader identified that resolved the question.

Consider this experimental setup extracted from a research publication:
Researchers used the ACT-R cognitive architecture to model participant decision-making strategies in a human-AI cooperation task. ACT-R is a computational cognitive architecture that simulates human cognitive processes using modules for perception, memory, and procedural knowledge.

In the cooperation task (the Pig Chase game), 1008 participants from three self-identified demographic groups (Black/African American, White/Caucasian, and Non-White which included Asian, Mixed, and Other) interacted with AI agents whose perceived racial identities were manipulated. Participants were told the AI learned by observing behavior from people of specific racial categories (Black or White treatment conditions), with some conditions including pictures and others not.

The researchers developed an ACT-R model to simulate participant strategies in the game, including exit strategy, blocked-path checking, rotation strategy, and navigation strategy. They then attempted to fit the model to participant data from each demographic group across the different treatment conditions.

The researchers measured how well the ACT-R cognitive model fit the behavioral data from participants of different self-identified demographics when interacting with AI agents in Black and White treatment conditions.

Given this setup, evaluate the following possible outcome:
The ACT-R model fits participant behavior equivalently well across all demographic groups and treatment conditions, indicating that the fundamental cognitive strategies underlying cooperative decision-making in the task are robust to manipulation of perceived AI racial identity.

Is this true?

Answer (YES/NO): NO